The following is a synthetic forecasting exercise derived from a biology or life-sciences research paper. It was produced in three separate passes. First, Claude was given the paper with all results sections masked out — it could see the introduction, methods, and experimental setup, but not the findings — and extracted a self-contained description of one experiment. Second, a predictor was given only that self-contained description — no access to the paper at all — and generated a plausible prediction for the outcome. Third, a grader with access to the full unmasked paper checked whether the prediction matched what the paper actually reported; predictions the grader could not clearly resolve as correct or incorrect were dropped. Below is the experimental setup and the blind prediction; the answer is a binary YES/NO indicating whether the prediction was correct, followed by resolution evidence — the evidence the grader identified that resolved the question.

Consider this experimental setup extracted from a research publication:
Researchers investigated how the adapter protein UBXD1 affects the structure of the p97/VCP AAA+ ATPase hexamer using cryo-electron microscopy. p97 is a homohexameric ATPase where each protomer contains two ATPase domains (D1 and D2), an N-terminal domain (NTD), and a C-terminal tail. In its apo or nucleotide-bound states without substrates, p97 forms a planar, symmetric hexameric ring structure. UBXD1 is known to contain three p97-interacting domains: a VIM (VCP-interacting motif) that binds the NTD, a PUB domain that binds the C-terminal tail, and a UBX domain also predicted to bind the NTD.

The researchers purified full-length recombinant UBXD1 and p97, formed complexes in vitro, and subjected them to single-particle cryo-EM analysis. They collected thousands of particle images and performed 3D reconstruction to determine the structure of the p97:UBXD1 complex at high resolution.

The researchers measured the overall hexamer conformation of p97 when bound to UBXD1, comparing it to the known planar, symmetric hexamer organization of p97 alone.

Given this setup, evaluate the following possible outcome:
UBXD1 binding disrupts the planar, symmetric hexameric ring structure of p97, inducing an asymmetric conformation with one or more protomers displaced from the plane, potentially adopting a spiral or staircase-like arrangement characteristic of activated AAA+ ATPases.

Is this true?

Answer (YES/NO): YES